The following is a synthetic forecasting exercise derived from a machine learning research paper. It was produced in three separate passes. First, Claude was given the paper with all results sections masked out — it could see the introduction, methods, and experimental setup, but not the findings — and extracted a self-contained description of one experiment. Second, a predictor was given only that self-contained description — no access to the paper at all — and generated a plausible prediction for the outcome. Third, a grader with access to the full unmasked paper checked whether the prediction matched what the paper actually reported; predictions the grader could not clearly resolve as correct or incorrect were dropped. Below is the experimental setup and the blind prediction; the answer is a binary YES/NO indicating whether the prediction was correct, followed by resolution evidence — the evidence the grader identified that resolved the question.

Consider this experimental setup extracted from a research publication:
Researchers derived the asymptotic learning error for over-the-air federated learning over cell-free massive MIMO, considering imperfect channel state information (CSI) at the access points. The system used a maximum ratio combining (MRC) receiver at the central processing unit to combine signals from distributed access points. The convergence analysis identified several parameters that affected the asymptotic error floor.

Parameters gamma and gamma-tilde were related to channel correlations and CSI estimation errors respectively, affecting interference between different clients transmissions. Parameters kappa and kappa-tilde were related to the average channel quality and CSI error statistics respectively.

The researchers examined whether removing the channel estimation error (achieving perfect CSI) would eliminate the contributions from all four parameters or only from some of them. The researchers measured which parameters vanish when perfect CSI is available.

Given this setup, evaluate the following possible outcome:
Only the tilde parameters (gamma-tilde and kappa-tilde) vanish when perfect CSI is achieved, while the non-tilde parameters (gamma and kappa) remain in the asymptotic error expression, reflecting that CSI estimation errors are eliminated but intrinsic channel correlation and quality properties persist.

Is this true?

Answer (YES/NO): YES